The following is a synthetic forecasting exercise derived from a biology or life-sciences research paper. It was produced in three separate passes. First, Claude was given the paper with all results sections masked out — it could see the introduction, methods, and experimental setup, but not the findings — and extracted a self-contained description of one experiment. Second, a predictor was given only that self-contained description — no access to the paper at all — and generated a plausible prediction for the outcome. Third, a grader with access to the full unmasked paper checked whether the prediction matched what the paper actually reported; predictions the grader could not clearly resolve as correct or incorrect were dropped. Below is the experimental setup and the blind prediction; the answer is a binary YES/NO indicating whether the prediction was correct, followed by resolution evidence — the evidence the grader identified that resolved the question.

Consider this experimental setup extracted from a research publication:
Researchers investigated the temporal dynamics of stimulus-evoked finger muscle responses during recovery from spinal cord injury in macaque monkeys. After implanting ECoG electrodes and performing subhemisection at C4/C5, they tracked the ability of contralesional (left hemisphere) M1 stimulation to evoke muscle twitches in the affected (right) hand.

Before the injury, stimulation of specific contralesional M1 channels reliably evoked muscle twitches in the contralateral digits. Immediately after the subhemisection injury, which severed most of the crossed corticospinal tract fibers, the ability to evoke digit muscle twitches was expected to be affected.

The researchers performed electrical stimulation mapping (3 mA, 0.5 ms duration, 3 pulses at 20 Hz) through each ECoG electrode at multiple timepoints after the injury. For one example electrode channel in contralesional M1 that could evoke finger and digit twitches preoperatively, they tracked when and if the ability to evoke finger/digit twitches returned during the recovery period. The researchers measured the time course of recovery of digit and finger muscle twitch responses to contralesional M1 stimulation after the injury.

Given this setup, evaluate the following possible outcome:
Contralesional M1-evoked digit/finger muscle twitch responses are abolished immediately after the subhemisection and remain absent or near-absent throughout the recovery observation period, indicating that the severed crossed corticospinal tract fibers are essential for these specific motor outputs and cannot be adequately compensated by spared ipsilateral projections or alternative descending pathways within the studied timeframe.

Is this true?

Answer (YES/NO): NO